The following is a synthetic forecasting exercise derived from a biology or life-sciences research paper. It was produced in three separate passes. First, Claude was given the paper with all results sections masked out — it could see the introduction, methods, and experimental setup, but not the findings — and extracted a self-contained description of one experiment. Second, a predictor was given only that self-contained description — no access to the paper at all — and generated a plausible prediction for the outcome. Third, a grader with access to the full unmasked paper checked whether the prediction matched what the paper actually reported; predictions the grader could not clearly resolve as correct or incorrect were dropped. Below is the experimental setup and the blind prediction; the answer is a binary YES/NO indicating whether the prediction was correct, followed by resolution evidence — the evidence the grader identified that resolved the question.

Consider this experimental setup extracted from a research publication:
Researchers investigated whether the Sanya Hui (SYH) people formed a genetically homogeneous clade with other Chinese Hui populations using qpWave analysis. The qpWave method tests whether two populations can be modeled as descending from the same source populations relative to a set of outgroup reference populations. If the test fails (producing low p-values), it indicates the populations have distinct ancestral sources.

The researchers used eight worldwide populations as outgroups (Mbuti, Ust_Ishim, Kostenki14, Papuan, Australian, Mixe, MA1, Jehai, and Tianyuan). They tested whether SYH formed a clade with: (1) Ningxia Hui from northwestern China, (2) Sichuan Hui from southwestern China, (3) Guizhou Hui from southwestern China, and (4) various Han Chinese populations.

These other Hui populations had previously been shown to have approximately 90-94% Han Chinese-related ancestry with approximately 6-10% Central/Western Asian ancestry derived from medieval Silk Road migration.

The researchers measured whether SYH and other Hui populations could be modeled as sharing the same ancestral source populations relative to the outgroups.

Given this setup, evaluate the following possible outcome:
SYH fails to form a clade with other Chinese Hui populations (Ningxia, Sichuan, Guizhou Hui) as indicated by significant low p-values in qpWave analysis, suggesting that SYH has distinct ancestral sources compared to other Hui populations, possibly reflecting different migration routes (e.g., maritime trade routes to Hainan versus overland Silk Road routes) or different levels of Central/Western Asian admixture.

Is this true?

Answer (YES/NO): YES